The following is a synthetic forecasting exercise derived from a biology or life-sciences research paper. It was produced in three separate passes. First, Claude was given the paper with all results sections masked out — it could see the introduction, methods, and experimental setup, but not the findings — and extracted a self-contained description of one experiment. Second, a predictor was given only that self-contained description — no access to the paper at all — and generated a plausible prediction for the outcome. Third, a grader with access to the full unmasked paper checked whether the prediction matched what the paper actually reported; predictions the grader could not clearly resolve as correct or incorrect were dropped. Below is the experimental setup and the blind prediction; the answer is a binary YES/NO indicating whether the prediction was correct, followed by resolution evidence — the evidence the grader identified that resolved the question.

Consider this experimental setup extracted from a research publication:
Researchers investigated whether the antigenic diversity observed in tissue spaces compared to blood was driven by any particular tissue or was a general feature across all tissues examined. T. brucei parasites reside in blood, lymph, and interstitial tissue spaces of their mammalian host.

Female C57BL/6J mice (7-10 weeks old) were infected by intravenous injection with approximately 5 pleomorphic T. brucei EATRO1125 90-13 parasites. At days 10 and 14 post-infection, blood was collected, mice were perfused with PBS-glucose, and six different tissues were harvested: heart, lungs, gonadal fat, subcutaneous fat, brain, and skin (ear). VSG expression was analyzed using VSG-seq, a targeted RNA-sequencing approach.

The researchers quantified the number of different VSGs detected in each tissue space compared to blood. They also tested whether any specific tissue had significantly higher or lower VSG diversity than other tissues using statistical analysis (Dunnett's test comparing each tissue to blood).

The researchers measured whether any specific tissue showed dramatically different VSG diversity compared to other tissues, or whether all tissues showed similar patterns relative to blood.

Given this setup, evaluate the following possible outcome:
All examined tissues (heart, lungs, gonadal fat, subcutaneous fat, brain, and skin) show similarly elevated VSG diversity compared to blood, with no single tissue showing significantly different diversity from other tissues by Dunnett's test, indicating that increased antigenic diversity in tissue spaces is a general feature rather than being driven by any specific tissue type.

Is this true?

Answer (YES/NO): YES